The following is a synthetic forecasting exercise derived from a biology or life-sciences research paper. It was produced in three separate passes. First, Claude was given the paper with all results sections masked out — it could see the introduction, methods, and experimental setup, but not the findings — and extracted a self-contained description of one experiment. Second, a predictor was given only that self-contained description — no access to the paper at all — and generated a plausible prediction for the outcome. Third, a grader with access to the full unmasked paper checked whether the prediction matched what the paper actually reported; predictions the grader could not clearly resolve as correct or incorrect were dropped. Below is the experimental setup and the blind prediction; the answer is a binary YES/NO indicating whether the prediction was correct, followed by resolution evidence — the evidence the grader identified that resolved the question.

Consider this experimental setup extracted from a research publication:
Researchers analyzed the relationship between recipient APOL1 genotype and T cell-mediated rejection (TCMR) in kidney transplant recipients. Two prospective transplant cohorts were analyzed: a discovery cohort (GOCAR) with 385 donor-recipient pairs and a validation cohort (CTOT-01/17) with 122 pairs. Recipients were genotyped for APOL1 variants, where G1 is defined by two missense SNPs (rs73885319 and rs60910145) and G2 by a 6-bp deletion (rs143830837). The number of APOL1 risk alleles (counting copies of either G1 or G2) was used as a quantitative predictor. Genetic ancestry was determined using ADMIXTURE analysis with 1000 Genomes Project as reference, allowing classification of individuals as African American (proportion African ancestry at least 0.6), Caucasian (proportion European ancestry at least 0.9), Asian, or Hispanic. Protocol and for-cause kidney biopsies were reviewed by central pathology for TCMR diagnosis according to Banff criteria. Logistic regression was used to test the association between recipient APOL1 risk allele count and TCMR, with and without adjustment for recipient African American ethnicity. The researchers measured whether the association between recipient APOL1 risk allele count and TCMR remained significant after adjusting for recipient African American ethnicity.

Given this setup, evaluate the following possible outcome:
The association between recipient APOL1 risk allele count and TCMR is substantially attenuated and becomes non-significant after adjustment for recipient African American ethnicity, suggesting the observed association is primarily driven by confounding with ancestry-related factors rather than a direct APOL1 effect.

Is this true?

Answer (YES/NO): NO